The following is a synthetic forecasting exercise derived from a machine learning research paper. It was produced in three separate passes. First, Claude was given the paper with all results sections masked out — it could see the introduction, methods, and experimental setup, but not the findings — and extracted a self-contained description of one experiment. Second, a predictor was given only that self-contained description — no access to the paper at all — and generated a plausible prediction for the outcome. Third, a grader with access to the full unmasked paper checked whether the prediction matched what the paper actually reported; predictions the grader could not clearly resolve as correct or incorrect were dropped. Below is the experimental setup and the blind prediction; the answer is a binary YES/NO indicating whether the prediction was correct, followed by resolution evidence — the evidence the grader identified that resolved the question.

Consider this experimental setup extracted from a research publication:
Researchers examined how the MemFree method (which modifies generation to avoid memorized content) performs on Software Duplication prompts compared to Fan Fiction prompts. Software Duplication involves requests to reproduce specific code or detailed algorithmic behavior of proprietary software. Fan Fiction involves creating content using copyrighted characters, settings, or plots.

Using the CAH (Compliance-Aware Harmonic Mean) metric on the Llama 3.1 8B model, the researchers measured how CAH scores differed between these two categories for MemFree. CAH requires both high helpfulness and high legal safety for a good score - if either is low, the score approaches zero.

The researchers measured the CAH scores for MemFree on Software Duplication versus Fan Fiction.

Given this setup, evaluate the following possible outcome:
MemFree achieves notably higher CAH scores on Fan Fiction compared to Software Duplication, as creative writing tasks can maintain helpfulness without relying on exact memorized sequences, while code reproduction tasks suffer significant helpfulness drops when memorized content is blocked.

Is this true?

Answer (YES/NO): YES